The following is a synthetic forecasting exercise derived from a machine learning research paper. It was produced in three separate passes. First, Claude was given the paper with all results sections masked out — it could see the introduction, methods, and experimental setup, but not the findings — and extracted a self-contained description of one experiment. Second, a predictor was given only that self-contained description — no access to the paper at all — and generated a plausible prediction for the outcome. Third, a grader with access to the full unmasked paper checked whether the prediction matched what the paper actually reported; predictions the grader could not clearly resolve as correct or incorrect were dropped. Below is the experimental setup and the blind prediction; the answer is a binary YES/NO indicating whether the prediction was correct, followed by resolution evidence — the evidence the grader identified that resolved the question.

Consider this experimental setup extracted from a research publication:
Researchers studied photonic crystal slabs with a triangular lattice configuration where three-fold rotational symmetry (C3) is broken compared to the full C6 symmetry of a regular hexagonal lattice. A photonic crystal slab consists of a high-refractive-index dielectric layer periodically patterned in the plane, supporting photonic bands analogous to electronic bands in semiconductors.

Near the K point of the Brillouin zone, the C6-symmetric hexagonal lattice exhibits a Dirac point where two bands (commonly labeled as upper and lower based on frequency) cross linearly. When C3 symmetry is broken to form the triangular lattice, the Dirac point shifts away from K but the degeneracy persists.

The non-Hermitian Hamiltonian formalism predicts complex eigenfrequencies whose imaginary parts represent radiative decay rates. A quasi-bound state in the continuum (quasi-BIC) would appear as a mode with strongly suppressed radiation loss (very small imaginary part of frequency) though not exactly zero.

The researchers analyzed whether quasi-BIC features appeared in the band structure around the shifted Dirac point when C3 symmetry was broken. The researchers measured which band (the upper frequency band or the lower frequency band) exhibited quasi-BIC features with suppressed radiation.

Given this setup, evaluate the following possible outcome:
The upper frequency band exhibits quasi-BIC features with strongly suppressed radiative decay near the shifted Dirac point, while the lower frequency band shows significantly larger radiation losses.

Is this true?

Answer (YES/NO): NO